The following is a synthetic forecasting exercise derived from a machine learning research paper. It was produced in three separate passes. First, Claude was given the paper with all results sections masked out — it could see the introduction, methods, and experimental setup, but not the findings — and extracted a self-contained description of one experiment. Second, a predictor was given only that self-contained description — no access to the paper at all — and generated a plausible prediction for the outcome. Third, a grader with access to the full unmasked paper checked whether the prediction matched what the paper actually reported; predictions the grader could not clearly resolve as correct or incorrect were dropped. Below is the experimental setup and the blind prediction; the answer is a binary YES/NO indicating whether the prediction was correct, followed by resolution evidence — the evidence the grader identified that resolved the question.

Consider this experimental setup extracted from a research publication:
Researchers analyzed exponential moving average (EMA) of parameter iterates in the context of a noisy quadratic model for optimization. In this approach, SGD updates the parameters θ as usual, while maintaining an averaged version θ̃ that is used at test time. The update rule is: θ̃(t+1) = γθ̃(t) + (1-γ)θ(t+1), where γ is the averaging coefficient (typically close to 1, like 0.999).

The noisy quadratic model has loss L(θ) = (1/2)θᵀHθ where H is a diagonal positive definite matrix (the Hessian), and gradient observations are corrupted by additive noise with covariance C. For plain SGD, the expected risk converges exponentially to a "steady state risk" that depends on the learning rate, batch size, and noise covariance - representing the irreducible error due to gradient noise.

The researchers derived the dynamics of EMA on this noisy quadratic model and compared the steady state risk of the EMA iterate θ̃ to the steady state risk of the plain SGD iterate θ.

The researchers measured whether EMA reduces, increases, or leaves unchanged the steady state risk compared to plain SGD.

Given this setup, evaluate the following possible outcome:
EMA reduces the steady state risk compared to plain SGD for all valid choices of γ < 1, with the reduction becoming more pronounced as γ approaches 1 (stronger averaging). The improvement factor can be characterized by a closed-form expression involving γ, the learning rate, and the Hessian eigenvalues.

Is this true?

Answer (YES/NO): NO